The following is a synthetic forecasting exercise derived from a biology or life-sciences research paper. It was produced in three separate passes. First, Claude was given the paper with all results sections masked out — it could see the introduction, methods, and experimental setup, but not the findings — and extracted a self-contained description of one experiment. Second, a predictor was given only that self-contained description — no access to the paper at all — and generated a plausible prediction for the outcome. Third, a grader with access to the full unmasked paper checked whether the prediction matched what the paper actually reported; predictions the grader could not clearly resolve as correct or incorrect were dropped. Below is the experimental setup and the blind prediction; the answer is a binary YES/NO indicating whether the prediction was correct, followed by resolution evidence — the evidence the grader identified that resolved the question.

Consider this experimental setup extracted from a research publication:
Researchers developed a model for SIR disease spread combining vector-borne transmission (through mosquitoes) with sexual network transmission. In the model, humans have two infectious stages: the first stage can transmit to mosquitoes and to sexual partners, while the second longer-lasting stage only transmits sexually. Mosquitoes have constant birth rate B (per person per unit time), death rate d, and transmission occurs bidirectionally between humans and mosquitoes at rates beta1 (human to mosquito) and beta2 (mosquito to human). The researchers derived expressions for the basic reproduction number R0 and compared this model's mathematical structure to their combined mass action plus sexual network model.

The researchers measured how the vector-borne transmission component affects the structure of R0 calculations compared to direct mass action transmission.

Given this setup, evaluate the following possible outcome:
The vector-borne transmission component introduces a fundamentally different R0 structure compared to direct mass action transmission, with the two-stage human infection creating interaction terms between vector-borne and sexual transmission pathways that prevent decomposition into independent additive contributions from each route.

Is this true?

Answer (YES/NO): NO